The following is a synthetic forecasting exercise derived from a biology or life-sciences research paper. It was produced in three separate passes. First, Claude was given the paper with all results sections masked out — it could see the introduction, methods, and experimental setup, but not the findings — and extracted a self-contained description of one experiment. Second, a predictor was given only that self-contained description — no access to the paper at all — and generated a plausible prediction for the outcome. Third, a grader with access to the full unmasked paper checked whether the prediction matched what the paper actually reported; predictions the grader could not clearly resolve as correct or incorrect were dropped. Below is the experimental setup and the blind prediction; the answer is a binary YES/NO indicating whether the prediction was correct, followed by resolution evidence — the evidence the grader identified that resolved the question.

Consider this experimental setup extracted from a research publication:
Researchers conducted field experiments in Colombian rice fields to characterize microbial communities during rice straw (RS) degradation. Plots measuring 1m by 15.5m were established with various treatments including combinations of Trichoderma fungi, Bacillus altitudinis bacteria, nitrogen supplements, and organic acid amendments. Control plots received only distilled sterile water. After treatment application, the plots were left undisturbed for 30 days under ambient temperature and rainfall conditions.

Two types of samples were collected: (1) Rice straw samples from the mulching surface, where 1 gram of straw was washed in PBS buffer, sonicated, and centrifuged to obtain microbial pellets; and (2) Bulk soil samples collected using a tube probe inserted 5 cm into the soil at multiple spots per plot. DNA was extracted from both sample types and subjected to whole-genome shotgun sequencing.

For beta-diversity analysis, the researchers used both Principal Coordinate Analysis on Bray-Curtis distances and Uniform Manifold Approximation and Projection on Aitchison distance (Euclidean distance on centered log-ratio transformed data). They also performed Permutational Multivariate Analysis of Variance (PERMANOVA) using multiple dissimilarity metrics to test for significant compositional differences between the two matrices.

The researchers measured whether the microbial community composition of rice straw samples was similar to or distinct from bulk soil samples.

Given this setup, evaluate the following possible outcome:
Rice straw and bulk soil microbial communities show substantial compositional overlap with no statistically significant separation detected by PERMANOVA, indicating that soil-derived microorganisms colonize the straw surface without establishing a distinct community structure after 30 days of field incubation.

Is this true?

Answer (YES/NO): NO